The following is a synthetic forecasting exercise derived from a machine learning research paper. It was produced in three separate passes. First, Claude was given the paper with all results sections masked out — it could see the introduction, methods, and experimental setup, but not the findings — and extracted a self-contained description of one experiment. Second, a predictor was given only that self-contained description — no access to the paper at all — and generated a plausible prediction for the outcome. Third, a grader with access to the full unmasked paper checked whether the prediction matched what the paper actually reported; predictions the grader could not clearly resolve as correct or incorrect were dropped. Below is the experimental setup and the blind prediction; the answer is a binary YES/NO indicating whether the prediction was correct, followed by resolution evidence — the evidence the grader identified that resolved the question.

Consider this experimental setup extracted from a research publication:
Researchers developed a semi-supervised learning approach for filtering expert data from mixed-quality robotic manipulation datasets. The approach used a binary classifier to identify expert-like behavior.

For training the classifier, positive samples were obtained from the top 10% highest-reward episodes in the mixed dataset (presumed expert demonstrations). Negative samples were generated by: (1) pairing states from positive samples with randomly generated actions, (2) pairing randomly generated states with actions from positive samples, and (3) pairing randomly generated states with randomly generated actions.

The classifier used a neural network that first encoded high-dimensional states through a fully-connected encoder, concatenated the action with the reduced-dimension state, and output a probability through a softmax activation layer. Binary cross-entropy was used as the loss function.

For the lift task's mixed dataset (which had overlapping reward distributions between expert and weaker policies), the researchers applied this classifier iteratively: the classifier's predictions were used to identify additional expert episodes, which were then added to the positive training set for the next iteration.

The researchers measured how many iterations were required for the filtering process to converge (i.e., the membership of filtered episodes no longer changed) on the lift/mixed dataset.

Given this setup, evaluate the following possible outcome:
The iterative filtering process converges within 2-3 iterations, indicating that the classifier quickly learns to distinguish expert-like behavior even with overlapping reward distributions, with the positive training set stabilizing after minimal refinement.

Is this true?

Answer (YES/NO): NO